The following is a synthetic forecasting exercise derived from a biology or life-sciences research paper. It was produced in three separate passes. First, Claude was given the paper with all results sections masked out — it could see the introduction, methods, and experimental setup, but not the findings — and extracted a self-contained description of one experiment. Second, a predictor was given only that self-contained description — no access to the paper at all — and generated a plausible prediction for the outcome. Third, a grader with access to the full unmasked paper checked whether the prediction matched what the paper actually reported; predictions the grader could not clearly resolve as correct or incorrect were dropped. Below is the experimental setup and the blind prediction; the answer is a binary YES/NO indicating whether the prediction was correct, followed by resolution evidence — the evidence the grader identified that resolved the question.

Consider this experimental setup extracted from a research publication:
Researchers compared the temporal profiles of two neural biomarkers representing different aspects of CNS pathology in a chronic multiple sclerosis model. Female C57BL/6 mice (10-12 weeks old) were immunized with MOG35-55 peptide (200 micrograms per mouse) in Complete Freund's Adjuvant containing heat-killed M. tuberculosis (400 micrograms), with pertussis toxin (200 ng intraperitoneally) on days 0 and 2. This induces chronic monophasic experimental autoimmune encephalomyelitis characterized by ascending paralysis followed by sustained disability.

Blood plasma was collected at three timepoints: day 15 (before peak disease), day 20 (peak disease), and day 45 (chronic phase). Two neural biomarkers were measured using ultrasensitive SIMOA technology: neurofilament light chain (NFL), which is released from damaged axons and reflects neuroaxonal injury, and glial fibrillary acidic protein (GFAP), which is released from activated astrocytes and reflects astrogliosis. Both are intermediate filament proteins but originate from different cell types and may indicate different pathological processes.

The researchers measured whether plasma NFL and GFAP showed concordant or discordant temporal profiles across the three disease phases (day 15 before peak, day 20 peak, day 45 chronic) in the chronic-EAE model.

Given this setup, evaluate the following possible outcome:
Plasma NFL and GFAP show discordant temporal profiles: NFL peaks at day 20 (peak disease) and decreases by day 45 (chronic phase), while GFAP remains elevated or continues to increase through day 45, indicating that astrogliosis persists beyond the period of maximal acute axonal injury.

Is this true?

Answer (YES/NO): NO